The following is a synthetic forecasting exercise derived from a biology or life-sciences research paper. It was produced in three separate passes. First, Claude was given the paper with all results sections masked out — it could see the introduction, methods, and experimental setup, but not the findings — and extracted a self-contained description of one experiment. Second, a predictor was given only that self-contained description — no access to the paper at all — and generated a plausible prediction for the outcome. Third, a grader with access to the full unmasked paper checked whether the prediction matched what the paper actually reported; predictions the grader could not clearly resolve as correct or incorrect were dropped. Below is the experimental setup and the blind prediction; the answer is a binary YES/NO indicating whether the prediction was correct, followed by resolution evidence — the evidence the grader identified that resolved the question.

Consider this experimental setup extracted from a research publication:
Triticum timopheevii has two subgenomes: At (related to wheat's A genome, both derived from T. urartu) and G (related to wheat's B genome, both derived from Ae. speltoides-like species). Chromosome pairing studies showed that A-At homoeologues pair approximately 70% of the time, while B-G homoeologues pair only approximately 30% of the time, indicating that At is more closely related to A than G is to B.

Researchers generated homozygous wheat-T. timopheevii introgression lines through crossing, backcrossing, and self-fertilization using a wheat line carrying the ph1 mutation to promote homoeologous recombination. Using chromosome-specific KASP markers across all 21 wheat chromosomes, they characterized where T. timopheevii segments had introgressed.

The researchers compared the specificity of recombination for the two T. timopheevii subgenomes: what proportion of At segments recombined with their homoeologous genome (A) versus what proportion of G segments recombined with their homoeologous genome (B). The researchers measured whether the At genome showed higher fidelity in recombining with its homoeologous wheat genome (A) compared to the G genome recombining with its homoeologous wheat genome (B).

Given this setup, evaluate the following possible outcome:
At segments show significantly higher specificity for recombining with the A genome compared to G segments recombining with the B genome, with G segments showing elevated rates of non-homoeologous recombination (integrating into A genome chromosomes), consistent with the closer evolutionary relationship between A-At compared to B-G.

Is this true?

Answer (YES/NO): NO